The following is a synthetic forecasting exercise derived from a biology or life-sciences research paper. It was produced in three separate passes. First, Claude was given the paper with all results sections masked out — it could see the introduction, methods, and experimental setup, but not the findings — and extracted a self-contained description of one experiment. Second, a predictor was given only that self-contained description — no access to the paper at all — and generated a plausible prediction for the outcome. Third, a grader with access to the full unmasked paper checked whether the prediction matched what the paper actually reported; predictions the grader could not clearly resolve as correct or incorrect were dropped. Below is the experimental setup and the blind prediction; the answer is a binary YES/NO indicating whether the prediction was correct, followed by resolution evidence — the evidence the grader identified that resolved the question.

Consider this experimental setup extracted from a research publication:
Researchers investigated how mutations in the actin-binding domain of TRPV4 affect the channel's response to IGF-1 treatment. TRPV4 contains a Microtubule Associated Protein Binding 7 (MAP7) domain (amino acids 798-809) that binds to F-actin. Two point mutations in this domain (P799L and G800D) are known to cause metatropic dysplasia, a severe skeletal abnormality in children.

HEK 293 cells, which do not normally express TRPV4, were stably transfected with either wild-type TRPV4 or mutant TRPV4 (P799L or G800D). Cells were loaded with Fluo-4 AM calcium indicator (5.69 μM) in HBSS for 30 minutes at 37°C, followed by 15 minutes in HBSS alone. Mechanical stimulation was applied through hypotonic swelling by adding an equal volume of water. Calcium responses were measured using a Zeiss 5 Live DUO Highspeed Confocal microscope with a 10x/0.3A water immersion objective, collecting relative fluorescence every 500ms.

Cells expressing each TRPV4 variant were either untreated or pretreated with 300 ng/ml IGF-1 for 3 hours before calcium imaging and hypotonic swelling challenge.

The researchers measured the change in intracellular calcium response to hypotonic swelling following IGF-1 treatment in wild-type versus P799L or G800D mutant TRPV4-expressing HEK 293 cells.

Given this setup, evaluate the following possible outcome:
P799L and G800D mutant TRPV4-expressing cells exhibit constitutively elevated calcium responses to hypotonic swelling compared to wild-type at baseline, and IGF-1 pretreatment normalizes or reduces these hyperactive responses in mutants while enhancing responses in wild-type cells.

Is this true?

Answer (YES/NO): NO